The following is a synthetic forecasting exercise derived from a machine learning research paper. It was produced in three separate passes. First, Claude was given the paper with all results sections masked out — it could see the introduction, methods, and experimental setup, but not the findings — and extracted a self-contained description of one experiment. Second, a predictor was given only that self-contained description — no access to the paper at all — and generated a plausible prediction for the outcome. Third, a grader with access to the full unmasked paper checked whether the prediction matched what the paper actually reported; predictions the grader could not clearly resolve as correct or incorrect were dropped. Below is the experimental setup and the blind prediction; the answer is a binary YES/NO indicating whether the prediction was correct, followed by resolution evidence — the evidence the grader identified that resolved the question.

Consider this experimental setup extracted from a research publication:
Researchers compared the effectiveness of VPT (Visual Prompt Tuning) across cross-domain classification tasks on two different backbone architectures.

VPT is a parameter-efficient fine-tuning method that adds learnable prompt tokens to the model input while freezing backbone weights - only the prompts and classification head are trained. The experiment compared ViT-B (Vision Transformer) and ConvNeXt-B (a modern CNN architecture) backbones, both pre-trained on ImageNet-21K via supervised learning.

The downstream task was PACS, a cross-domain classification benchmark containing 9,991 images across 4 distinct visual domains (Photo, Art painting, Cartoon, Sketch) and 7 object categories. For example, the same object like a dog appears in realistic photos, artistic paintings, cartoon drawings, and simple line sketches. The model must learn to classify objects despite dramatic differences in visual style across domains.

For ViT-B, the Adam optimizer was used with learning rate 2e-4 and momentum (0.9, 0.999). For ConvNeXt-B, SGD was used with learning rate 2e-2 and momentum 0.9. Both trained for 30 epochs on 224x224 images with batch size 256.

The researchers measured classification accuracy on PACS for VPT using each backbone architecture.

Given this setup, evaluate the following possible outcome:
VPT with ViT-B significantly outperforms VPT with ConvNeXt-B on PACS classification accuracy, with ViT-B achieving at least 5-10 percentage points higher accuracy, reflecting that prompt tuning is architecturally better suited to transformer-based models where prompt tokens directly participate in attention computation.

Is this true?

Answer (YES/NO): NO